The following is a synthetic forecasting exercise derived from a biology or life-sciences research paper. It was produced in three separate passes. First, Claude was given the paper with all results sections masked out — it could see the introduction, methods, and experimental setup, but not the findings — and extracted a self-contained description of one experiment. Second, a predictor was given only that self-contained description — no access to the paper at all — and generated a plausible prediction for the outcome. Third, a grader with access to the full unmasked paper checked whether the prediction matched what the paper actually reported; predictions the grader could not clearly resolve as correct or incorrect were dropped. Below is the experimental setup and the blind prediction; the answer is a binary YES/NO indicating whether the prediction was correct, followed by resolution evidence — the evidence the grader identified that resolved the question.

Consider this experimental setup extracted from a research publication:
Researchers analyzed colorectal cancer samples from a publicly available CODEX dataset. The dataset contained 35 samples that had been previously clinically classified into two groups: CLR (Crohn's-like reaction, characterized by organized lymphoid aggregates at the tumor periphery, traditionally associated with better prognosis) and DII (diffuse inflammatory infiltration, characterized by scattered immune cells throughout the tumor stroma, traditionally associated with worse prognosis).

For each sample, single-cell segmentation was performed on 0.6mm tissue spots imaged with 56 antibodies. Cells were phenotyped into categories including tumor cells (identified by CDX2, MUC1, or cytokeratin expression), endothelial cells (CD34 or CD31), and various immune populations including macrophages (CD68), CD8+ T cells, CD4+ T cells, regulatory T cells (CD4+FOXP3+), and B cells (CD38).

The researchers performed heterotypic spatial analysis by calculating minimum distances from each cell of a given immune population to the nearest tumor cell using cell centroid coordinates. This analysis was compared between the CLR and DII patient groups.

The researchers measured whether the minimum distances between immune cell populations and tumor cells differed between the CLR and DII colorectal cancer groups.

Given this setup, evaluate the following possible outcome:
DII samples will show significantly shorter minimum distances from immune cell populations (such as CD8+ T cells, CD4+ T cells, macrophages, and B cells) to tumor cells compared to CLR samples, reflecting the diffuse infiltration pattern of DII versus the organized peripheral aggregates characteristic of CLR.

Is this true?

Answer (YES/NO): NO